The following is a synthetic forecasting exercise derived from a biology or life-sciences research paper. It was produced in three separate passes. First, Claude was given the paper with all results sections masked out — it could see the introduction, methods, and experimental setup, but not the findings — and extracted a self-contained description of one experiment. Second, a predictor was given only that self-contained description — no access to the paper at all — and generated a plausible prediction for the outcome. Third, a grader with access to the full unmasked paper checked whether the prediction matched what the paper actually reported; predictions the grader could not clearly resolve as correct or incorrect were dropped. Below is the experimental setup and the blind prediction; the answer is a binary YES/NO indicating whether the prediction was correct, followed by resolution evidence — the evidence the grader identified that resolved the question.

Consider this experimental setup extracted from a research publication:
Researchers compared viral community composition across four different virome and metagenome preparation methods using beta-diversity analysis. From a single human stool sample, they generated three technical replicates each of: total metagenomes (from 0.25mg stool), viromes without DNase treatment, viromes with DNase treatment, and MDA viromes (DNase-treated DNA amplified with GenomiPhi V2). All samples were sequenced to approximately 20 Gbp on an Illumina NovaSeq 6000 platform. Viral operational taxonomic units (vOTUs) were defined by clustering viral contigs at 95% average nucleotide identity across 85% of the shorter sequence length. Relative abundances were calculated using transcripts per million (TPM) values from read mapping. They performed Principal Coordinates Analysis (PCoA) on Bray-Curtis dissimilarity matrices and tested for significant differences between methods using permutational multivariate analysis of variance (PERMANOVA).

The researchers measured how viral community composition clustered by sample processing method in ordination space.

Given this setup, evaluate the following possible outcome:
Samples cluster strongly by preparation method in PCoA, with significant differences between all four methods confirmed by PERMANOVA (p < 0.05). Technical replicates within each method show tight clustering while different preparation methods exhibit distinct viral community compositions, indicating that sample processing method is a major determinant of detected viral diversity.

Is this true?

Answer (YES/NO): NO